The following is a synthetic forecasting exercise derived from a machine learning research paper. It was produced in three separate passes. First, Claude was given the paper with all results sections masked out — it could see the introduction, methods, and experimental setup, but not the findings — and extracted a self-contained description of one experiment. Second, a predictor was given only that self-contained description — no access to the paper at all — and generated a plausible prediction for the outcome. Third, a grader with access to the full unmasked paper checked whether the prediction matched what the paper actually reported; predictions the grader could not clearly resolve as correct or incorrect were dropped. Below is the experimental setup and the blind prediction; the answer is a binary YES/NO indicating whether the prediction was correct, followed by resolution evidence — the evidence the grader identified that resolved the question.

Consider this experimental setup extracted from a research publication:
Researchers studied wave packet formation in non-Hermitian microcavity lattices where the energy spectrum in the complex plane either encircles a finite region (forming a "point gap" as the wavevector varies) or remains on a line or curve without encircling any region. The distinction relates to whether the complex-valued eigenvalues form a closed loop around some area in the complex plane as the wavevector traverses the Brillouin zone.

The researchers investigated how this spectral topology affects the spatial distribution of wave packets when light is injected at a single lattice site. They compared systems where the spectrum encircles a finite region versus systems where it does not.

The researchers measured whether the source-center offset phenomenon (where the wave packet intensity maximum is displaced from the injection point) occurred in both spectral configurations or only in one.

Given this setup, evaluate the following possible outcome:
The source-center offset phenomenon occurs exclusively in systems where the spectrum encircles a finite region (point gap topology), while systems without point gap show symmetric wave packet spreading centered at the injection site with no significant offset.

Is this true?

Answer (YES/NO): YES